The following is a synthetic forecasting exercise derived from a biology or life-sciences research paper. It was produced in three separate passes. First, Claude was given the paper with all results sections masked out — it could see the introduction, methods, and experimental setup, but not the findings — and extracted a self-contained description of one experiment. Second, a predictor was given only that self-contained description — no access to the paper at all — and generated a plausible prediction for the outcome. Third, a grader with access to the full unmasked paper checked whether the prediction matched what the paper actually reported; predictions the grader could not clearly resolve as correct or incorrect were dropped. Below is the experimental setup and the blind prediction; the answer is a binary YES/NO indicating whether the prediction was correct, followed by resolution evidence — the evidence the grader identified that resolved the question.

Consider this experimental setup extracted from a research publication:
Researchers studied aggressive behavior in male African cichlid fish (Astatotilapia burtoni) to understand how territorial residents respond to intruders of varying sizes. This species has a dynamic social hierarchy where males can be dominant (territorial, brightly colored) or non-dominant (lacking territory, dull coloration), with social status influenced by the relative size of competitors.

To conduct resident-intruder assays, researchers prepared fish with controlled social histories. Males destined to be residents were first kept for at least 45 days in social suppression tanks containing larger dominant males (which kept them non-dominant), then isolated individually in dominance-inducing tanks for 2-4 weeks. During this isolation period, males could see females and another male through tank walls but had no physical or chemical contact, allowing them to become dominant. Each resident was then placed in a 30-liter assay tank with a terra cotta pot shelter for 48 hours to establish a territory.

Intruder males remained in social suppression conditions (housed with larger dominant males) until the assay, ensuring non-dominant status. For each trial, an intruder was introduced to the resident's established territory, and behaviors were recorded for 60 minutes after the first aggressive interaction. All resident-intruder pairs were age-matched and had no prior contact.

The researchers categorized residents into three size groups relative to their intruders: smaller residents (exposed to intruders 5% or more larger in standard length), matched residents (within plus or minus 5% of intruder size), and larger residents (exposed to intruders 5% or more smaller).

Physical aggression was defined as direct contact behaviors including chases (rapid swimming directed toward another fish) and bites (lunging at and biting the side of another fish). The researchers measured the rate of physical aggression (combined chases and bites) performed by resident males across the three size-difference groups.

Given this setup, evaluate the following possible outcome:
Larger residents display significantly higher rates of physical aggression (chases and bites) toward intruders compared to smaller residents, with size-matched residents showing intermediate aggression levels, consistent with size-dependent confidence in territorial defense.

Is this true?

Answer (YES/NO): NO